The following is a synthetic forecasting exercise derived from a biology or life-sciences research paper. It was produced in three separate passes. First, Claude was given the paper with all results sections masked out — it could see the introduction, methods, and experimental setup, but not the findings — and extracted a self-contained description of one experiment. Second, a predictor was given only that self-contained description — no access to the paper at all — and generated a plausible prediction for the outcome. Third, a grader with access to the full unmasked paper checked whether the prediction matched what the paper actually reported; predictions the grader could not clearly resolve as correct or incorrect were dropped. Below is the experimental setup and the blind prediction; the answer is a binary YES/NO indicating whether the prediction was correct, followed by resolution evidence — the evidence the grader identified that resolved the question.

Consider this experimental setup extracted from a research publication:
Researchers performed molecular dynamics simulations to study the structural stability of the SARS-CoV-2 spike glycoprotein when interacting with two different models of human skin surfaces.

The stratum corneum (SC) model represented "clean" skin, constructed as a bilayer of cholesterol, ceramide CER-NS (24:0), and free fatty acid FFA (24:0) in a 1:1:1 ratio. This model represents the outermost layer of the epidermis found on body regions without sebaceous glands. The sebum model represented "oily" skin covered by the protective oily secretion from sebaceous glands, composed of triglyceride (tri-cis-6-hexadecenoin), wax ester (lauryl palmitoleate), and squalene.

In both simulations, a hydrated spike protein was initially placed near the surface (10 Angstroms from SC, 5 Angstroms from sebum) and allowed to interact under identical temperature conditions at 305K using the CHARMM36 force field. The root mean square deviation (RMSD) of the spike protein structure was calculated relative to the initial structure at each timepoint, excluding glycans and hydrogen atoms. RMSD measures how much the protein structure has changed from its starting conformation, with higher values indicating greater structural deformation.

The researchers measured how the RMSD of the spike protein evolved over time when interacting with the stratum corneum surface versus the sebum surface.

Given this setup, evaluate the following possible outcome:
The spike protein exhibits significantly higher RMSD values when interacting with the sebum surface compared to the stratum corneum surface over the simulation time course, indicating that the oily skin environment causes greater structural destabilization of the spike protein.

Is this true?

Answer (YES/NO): NO